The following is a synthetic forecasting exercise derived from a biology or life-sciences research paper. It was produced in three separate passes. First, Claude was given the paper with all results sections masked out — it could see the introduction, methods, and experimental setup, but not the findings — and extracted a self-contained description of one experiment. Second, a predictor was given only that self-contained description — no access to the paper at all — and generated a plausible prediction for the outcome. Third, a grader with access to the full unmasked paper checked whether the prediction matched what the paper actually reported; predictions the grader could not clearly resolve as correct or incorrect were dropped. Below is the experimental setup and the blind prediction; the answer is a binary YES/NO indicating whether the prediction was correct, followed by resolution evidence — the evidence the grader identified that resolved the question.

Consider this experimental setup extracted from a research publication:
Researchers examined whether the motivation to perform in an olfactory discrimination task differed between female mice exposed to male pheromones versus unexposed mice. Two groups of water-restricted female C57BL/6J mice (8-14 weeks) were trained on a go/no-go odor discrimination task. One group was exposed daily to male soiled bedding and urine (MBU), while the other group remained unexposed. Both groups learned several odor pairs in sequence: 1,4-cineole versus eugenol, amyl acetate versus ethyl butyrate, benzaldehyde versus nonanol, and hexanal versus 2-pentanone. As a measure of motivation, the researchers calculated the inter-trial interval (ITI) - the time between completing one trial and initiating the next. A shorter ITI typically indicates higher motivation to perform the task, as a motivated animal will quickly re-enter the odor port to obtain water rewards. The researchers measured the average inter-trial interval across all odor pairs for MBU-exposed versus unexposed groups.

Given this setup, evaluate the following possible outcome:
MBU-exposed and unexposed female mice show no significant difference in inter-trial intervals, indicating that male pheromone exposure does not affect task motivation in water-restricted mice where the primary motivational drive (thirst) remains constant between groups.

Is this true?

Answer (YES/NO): YES